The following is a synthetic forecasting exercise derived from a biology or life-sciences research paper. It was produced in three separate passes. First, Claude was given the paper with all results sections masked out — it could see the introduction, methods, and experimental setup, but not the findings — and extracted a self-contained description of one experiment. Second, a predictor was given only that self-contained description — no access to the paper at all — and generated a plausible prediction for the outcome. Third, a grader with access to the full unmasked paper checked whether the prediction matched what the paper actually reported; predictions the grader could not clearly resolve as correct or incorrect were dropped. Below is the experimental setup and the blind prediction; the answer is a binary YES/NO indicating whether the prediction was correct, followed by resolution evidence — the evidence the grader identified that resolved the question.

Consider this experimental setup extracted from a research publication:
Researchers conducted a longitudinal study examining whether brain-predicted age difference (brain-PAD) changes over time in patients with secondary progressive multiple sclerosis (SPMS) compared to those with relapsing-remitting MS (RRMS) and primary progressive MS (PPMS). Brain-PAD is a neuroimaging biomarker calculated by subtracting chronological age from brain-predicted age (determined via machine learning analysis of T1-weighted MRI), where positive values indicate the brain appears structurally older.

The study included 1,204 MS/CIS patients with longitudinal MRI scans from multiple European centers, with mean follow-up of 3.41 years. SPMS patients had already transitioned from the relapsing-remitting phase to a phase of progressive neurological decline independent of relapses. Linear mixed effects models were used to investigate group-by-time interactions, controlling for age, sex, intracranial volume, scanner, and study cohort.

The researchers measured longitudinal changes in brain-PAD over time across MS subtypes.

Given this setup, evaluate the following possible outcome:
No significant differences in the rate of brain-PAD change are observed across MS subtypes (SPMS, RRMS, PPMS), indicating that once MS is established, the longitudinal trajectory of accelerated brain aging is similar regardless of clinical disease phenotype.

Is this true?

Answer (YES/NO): NO